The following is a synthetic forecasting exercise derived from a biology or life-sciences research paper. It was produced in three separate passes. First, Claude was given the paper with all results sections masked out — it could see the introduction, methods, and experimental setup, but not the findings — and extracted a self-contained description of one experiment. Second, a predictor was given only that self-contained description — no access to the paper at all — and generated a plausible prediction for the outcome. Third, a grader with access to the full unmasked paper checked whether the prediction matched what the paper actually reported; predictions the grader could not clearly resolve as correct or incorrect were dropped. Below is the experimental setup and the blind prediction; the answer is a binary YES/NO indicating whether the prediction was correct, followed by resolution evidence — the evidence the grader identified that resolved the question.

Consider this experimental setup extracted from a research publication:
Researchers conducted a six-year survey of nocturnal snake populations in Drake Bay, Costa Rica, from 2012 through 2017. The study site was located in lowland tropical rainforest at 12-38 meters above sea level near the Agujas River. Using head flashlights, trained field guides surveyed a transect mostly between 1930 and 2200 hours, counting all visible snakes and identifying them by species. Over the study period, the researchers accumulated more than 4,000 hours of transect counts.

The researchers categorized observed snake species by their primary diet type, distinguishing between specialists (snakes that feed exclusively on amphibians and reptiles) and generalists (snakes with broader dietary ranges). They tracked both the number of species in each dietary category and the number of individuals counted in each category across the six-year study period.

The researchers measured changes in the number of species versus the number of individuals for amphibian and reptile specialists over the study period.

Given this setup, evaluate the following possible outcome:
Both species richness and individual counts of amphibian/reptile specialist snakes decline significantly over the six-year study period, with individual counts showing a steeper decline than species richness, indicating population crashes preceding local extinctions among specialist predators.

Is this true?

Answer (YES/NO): NO